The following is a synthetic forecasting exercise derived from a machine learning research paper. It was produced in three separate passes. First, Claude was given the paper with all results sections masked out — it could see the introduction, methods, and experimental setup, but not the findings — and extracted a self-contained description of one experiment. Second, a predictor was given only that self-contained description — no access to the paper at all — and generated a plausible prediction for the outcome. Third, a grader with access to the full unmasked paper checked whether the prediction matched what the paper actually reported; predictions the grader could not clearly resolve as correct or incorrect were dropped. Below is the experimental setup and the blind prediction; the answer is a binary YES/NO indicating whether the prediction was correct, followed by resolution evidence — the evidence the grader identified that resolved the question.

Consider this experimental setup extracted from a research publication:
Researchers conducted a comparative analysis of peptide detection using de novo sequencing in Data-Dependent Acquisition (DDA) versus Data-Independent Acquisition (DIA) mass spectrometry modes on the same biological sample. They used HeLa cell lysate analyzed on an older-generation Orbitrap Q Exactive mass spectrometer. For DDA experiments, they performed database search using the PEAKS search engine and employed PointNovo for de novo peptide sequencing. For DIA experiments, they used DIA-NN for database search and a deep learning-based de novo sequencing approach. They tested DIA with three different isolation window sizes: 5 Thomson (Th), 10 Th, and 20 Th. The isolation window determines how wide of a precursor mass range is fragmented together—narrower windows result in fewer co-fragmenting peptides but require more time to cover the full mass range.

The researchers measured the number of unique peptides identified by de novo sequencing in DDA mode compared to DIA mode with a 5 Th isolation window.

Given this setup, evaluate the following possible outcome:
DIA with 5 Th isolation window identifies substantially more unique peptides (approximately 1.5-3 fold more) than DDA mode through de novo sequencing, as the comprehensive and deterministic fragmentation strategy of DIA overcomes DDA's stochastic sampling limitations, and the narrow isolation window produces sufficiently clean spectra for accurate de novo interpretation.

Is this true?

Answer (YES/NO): YES